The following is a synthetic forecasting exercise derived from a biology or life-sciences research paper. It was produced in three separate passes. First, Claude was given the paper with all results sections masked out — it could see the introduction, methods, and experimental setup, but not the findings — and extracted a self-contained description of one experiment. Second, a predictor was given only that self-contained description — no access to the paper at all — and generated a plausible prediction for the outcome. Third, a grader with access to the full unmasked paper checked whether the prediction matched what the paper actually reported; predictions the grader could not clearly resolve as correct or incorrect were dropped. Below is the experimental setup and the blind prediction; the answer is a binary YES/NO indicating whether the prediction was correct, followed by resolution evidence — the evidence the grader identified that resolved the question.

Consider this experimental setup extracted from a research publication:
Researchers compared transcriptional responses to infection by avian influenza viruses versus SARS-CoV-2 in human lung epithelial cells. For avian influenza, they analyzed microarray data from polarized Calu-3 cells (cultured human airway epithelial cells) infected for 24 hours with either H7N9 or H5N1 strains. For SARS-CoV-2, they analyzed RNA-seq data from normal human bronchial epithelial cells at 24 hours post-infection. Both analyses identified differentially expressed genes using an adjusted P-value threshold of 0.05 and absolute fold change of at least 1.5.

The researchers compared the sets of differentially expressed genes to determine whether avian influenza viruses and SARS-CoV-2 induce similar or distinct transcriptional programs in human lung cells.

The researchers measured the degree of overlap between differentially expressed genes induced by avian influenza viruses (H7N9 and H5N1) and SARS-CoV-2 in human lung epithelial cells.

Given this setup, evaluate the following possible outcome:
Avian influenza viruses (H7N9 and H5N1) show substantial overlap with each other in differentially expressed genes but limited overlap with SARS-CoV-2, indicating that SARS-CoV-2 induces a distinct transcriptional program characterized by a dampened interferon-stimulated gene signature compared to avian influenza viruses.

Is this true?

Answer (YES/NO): NO